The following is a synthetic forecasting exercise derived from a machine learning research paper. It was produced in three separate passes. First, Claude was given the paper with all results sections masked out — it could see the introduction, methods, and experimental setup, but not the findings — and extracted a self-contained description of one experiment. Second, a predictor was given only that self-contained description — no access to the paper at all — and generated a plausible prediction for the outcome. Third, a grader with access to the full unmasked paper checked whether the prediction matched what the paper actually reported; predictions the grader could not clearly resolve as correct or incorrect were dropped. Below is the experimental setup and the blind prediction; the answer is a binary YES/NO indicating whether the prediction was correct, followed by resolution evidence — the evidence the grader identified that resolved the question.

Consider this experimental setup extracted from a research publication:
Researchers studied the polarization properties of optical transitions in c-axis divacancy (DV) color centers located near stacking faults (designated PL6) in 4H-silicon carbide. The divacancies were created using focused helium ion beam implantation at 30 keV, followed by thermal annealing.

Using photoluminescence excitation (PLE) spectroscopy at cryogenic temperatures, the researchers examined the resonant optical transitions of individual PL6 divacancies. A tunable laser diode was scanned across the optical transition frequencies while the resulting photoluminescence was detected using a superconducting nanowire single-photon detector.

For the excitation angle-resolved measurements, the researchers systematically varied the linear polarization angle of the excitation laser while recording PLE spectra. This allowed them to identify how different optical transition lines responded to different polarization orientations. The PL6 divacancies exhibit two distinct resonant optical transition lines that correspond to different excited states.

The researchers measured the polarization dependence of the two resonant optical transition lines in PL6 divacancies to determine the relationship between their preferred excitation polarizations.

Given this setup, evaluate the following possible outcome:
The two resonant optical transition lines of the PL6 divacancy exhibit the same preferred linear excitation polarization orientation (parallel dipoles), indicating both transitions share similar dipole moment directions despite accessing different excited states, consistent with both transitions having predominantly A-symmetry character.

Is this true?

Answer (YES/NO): NO